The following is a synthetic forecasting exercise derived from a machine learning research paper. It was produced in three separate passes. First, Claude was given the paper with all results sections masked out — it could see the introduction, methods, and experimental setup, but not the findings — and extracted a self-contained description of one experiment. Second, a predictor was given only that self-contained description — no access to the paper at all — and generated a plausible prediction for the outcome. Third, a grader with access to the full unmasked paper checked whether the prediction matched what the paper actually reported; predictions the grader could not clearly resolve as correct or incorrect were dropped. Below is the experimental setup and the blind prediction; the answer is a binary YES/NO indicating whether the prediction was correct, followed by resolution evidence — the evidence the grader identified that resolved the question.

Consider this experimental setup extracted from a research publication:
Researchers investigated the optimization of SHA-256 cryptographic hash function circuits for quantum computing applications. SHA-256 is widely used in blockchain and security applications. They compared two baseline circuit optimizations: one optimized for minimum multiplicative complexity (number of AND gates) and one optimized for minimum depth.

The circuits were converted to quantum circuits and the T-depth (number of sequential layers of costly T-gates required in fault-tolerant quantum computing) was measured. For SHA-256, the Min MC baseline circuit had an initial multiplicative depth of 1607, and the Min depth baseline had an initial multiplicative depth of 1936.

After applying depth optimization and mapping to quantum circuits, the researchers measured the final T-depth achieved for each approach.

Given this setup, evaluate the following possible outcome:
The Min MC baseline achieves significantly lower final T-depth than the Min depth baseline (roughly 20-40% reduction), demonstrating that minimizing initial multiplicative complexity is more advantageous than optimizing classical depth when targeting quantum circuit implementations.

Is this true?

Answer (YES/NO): NO